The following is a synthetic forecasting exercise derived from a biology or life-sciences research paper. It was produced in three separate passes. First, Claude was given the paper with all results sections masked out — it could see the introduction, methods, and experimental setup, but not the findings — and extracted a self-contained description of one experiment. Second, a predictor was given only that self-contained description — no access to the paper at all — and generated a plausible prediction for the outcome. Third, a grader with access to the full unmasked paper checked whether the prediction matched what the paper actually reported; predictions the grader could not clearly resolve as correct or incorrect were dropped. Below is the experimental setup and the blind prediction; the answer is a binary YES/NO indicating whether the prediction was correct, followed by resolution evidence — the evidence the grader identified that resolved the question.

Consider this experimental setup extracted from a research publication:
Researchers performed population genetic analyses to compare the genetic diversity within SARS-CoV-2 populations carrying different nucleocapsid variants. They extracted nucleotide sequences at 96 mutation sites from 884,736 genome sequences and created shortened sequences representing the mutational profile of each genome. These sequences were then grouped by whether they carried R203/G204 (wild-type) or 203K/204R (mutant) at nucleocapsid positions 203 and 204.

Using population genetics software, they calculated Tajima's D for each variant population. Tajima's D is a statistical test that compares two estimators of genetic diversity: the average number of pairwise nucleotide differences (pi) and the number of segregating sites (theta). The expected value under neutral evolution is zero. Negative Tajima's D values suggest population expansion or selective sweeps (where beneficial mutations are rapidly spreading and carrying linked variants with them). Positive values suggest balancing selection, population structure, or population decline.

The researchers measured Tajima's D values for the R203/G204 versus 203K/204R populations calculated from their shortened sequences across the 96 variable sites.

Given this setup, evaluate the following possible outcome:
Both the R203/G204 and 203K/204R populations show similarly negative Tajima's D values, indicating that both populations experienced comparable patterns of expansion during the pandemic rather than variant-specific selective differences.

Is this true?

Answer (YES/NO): NO